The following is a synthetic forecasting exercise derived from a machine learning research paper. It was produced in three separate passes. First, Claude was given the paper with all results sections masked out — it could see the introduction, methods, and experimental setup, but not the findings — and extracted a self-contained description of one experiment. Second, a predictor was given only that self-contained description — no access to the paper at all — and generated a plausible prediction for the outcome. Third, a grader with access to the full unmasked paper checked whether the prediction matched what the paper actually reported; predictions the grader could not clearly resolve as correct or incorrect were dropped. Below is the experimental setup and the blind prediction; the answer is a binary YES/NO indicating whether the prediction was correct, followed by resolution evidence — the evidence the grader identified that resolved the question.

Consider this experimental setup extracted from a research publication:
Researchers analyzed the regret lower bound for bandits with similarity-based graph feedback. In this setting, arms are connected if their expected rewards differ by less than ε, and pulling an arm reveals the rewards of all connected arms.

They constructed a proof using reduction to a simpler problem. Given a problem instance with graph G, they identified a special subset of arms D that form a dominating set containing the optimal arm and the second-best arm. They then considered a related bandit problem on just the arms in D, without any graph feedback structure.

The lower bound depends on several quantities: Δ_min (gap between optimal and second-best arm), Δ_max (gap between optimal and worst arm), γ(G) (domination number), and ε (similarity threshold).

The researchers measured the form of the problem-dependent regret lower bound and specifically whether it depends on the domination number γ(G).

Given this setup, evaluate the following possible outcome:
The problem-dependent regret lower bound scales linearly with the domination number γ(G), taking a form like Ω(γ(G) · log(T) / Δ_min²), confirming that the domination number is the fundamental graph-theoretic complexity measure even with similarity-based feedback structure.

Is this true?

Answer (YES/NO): NO